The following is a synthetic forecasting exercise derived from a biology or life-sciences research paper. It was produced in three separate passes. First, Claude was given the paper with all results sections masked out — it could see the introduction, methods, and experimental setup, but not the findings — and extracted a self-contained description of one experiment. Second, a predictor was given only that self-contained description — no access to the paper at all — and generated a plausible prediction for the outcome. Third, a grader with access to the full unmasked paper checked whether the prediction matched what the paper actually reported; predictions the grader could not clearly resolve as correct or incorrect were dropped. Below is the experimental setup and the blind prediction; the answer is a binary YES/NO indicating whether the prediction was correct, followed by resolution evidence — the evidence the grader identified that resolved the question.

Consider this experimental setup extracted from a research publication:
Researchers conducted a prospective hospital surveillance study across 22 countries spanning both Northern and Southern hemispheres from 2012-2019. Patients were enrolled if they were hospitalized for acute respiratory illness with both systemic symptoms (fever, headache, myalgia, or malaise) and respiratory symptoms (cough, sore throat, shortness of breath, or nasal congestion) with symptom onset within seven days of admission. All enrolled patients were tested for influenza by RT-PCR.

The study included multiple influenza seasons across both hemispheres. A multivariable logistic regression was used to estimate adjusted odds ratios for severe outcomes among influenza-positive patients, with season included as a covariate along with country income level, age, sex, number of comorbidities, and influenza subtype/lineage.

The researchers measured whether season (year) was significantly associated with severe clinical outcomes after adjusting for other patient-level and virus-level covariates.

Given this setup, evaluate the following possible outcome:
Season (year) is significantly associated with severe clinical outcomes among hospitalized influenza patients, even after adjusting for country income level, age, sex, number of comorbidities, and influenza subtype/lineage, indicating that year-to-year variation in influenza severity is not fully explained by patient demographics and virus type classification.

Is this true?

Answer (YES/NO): YES